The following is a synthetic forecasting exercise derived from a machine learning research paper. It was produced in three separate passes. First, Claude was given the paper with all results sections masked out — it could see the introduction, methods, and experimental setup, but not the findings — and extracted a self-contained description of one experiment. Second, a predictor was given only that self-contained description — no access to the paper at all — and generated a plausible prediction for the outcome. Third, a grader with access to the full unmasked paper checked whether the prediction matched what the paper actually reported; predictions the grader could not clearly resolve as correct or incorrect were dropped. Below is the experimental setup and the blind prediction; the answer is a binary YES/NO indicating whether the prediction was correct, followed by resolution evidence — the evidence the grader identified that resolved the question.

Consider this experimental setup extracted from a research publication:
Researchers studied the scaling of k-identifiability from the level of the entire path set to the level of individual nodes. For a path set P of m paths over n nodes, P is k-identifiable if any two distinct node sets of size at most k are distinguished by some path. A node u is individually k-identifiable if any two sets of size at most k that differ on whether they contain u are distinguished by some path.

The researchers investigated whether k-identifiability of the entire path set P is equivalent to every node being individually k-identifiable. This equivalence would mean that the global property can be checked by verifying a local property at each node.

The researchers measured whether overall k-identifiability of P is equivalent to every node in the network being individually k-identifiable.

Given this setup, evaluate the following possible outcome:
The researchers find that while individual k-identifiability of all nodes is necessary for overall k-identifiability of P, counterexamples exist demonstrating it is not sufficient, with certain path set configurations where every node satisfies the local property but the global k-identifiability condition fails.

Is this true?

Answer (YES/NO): NO